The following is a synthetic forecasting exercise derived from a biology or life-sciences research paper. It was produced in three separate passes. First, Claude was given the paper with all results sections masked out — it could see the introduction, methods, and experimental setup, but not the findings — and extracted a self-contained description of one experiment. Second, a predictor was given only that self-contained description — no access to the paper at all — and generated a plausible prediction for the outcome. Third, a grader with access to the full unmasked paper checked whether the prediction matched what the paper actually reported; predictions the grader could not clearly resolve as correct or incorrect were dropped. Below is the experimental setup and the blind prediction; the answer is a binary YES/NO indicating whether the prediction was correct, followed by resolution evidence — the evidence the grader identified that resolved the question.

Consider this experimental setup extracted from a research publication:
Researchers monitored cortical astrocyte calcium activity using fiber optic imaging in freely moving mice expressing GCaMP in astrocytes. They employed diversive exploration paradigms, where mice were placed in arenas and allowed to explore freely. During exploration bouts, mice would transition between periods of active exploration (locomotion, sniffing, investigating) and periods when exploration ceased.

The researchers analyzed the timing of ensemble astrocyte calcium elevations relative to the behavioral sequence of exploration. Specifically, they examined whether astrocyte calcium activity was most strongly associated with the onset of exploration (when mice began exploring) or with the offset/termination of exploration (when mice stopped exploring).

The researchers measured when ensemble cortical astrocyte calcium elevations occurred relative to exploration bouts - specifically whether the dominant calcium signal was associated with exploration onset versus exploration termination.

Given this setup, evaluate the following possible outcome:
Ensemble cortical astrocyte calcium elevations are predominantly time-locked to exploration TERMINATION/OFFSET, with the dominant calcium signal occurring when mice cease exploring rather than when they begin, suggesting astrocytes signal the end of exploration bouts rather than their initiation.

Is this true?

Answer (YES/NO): YES